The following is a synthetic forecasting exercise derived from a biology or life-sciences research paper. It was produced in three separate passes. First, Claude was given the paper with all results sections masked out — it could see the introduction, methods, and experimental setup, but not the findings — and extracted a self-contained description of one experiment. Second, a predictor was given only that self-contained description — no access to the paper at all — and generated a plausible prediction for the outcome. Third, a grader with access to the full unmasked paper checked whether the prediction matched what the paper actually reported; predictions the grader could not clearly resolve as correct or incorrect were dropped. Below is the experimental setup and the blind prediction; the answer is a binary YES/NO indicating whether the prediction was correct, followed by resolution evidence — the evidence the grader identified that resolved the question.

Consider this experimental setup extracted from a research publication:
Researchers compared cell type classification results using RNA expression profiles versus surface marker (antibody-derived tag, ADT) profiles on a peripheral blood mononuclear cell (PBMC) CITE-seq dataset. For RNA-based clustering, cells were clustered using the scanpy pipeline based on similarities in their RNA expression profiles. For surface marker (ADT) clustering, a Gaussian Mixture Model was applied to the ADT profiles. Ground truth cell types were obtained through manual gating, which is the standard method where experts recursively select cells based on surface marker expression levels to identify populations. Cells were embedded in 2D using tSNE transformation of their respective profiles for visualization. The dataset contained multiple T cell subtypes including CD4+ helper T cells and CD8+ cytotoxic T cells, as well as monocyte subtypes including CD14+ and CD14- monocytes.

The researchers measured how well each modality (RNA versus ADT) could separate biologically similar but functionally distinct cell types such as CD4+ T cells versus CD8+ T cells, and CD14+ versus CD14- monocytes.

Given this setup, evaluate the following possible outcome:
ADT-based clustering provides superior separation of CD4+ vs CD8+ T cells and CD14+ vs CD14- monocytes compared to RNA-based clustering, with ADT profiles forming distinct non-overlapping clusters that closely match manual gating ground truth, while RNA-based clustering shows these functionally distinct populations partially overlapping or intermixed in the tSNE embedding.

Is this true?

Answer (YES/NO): NO